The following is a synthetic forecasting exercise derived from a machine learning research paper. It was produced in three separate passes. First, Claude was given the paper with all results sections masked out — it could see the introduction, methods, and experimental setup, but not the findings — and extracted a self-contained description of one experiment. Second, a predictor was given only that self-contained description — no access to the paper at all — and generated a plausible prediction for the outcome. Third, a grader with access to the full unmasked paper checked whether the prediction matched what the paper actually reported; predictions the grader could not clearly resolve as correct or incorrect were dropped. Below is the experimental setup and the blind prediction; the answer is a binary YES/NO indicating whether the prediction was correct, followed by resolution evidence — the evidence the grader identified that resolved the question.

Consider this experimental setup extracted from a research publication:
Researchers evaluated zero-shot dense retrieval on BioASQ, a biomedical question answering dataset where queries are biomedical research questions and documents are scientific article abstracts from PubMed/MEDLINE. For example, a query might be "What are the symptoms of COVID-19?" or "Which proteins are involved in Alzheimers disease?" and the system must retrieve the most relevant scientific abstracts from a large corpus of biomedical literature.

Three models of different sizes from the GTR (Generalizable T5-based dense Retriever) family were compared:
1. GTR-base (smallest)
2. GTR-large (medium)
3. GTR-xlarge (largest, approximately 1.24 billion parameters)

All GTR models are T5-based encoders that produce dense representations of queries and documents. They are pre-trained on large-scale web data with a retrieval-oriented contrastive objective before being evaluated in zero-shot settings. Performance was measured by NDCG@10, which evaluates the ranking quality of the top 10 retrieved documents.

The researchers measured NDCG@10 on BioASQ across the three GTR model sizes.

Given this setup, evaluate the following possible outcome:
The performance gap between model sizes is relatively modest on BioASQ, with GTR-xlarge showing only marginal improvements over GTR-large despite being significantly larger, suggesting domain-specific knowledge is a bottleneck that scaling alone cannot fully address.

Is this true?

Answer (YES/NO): NO